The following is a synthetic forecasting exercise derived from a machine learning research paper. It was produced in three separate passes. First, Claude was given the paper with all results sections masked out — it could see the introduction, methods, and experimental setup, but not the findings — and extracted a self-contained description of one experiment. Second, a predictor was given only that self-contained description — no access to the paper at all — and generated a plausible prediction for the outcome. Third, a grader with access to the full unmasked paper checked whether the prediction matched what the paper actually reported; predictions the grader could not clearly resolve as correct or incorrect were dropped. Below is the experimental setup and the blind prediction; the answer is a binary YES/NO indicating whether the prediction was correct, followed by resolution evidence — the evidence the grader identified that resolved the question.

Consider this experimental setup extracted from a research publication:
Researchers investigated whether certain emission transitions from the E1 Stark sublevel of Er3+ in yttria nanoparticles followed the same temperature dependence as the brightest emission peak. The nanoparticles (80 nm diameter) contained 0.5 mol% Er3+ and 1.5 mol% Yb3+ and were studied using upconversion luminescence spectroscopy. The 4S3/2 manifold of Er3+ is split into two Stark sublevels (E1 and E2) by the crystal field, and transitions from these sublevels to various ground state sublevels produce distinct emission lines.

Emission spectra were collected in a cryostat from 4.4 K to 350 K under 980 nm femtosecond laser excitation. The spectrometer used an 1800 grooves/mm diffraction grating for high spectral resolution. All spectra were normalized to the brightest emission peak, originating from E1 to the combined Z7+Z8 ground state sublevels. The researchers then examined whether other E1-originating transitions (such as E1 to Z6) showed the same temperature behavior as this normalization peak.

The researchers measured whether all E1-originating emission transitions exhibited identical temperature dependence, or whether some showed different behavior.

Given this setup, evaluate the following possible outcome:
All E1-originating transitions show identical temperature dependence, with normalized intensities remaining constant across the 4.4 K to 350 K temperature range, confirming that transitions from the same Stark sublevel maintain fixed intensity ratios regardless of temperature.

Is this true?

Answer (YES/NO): NO